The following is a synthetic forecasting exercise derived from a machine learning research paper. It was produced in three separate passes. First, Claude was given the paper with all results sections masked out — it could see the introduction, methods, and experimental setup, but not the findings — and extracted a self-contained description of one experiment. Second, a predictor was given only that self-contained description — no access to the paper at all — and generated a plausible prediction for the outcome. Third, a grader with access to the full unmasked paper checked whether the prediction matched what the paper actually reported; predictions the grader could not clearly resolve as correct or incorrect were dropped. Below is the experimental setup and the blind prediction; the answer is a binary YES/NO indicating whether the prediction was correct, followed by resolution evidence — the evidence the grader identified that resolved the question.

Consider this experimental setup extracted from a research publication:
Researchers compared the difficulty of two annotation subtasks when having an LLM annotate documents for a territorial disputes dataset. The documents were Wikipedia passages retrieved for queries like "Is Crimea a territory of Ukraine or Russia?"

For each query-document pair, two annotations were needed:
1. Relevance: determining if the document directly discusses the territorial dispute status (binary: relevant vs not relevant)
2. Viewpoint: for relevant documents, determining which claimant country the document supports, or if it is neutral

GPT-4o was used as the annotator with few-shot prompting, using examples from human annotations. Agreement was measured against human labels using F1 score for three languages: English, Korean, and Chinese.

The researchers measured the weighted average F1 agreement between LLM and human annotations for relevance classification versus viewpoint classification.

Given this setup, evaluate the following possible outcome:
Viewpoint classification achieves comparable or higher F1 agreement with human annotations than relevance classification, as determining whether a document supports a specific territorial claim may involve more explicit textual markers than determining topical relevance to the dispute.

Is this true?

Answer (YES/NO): NO